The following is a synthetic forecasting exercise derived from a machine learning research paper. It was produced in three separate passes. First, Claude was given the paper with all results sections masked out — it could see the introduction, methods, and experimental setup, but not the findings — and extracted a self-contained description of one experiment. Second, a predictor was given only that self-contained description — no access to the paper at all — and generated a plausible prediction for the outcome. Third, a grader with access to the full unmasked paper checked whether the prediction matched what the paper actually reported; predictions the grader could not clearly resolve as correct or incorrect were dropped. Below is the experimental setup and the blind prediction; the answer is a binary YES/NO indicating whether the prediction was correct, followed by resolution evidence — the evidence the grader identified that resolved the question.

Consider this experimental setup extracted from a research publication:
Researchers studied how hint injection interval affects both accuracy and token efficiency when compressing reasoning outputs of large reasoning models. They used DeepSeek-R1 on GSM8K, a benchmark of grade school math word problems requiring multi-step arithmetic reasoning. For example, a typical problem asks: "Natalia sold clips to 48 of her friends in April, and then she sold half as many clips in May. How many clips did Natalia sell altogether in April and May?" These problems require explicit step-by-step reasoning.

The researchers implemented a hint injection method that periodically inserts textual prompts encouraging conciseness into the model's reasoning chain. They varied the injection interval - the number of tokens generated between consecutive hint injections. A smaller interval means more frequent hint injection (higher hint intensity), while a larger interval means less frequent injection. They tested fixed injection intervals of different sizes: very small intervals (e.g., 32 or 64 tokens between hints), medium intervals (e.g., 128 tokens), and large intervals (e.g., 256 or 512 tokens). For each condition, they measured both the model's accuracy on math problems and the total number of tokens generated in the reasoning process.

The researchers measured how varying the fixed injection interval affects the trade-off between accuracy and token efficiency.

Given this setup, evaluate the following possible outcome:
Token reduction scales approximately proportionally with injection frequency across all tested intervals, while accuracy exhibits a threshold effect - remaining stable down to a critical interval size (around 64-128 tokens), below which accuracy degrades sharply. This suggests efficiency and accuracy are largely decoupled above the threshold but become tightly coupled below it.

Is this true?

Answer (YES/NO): NO